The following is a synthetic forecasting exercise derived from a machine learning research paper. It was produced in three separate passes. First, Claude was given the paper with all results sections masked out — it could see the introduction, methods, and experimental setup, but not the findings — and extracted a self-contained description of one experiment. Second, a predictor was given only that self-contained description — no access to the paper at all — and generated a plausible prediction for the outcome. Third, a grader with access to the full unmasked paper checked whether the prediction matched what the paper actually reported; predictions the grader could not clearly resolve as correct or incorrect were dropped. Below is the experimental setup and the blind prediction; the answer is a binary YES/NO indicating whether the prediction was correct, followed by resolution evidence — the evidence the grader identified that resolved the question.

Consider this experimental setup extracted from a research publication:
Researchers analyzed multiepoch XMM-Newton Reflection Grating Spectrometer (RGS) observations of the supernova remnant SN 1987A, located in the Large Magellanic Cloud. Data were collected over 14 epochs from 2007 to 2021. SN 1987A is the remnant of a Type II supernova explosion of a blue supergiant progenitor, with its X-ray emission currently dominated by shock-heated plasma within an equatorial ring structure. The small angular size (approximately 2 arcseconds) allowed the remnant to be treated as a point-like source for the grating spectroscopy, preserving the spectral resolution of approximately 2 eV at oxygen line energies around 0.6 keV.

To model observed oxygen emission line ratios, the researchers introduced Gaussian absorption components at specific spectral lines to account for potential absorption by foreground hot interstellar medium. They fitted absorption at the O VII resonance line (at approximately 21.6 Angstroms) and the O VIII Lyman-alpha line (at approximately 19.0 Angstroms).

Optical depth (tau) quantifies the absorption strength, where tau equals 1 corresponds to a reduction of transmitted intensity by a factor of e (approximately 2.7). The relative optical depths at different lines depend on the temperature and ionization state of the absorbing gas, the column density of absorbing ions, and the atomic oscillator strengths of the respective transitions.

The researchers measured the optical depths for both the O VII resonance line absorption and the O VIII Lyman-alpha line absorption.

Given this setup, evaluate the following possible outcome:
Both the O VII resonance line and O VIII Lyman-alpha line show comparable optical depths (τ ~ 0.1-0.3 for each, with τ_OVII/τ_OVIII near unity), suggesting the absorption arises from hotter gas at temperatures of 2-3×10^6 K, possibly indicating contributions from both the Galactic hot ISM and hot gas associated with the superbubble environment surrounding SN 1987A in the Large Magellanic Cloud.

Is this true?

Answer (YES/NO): NO